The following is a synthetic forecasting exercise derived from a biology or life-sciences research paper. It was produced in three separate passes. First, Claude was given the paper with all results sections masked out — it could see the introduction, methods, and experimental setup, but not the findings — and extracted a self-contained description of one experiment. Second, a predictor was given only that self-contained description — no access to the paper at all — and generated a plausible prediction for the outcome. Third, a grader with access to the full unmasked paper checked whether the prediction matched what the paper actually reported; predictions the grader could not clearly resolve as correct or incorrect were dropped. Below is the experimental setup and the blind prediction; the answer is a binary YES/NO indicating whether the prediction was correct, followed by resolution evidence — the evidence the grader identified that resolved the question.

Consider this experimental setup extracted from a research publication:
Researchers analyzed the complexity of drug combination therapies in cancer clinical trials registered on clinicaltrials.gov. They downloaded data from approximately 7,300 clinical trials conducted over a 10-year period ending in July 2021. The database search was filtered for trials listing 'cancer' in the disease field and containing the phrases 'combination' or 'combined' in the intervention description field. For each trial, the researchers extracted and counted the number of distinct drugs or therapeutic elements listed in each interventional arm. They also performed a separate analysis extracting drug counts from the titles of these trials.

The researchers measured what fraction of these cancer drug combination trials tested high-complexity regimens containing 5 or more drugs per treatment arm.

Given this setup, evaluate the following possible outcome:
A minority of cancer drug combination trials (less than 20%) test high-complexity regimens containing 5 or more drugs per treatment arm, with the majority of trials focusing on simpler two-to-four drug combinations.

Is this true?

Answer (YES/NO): YES